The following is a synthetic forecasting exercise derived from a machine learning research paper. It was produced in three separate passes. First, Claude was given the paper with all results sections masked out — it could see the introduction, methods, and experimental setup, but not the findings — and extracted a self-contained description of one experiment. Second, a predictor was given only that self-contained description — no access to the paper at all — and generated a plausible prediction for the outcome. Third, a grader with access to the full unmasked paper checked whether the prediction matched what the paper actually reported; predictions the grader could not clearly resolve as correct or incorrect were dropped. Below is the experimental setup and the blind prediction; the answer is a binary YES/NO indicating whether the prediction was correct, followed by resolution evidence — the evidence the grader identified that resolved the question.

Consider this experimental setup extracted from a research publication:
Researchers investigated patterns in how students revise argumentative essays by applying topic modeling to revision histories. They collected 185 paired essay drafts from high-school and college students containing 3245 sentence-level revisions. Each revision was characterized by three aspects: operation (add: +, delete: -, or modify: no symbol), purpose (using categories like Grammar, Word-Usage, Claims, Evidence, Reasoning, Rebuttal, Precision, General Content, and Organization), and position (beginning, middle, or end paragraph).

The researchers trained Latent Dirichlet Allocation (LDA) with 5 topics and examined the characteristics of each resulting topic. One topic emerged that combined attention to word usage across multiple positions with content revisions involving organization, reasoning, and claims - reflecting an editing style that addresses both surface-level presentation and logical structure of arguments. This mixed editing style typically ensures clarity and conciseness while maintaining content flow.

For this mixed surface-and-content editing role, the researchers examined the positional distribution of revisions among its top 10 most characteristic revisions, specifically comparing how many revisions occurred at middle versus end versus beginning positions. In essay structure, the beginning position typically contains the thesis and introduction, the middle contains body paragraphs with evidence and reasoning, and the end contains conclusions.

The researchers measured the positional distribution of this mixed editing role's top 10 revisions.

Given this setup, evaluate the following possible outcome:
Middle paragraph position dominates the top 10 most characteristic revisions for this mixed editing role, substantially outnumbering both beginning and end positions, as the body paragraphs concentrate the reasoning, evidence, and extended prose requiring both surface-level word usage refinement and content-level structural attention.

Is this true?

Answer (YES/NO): YES